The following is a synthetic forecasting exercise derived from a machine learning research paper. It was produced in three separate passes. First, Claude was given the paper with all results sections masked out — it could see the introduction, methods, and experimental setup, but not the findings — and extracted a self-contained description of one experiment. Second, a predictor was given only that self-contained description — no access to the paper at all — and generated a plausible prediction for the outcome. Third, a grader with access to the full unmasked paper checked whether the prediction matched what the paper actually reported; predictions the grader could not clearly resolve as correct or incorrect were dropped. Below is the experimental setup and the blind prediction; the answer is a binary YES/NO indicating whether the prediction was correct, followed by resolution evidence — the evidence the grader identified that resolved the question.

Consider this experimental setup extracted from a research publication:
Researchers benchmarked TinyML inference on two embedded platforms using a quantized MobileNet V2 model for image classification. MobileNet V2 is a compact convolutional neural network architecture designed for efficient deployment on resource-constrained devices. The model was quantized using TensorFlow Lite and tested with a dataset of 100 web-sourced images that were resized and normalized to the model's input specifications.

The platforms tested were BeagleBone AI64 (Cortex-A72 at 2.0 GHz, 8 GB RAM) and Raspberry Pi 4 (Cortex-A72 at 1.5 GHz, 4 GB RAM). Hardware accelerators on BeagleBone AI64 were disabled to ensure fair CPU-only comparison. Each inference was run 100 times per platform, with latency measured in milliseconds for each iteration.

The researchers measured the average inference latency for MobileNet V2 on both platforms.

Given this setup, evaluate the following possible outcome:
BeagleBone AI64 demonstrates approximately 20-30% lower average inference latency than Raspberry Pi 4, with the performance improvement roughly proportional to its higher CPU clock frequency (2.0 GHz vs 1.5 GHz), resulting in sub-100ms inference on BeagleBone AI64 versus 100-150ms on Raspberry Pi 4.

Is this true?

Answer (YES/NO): NO